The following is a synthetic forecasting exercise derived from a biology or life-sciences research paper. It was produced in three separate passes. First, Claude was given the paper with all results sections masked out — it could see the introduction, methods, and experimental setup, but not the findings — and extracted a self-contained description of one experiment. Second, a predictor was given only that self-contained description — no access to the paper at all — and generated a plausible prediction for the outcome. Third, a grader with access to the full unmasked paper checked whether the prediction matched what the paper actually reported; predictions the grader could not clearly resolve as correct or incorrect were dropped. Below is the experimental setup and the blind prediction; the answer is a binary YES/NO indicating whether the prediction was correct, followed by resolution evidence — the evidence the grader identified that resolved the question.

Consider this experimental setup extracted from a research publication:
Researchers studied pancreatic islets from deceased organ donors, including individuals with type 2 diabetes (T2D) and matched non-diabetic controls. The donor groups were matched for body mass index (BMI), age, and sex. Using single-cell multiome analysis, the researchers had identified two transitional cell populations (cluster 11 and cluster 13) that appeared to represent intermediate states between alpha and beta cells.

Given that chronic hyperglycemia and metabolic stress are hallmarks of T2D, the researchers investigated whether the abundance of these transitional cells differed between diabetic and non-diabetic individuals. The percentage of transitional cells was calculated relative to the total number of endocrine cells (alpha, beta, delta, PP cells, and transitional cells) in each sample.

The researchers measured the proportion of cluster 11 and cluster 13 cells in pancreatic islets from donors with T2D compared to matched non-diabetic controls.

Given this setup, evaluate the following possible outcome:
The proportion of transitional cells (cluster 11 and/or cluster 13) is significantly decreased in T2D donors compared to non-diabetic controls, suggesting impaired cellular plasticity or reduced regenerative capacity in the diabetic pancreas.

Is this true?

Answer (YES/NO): NO